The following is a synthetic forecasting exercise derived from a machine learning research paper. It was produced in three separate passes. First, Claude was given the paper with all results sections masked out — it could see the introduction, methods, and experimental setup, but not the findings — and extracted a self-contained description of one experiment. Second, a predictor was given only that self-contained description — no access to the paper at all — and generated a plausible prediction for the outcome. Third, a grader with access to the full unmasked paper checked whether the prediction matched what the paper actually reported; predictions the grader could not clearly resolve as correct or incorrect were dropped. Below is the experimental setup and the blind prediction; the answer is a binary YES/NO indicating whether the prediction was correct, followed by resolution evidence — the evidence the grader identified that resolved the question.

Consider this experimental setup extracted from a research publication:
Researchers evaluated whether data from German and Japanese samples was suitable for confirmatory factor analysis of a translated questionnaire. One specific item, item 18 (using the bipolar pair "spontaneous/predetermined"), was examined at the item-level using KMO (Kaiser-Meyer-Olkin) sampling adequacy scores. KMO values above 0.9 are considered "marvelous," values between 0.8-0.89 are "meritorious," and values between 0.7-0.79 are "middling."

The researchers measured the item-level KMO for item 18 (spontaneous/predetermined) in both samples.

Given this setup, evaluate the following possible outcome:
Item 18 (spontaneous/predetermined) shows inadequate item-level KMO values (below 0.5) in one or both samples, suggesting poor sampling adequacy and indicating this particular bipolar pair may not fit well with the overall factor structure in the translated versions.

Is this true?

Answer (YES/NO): NO